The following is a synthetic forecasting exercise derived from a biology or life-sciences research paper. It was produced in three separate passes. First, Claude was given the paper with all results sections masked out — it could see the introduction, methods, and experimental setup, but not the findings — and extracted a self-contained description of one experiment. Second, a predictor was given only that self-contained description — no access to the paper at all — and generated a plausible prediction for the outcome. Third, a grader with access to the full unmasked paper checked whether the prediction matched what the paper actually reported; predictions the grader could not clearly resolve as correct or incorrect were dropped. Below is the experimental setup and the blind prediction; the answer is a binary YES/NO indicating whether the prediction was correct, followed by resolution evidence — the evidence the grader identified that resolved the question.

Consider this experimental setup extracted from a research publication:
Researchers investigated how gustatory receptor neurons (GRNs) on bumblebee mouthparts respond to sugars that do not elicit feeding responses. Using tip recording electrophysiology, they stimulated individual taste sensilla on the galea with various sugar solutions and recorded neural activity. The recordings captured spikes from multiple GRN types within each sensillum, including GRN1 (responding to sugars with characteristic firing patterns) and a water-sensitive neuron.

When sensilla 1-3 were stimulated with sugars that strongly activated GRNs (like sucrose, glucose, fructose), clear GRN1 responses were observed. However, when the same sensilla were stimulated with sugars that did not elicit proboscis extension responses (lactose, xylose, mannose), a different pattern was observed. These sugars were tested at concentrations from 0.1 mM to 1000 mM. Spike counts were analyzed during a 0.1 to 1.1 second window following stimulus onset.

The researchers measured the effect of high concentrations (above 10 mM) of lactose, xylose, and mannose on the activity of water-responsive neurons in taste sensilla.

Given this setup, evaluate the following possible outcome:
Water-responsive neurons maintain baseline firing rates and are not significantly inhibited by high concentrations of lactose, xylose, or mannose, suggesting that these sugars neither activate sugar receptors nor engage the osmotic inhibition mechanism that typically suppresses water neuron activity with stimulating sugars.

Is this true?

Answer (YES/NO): NO